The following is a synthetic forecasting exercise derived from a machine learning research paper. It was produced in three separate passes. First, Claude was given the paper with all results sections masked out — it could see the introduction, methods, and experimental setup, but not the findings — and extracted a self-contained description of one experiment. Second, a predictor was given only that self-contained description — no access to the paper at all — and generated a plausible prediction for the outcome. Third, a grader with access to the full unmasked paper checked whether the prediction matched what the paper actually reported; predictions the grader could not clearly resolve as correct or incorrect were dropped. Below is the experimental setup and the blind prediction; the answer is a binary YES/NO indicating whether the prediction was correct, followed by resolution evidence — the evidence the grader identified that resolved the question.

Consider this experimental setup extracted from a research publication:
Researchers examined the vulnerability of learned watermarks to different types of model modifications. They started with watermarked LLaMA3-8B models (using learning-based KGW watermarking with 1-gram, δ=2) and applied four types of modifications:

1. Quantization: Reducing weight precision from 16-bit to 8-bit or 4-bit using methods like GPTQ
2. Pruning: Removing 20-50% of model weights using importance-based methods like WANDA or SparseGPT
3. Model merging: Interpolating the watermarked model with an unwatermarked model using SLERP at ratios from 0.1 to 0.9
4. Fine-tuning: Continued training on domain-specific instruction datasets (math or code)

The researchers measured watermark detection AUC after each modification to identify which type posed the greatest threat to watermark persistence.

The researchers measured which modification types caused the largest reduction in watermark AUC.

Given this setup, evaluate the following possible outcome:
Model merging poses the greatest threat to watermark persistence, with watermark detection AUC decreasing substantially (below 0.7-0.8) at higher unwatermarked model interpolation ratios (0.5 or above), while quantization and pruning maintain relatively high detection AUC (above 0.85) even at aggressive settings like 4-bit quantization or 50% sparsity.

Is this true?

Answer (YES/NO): NO